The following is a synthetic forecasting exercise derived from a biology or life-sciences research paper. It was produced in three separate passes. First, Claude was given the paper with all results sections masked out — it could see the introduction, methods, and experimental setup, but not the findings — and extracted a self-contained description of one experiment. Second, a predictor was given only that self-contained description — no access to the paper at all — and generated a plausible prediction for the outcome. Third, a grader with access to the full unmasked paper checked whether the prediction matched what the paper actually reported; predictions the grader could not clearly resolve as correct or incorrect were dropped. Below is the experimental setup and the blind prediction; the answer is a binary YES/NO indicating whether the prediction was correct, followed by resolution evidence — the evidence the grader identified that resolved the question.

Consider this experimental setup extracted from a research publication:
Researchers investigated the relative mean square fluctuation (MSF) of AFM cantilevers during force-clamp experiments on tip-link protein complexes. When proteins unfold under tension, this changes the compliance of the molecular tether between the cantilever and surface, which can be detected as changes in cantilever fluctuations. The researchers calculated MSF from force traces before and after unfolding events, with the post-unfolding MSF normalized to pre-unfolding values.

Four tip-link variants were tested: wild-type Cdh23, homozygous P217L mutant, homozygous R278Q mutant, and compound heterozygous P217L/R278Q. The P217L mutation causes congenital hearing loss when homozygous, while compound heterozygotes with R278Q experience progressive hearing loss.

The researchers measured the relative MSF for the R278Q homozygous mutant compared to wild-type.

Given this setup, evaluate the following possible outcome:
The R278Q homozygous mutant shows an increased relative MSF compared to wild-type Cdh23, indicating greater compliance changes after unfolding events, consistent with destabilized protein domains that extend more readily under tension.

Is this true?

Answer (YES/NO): NO